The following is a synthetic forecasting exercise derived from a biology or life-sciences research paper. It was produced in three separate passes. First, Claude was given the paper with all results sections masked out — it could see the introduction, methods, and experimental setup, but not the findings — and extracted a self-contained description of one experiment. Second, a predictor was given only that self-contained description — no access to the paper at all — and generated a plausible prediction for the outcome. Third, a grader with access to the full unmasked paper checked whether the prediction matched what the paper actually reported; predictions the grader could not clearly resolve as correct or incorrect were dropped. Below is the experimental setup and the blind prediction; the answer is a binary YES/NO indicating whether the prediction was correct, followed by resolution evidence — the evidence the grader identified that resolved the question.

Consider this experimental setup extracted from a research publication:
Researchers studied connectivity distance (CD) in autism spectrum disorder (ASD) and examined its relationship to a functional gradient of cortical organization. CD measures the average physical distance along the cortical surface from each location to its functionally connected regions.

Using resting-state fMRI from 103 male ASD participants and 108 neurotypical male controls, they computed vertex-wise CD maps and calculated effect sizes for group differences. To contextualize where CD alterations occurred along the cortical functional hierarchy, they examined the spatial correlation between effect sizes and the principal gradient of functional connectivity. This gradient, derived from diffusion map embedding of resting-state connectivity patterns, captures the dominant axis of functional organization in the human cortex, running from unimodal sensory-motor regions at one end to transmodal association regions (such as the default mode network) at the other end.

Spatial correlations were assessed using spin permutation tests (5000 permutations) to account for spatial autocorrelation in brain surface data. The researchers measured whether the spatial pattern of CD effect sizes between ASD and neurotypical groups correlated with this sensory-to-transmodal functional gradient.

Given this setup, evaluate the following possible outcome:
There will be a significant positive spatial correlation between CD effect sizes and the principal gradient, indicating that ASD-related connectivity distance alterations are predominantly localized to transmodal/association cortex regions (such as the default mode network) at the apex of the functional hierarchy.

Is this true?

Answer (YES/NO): NO